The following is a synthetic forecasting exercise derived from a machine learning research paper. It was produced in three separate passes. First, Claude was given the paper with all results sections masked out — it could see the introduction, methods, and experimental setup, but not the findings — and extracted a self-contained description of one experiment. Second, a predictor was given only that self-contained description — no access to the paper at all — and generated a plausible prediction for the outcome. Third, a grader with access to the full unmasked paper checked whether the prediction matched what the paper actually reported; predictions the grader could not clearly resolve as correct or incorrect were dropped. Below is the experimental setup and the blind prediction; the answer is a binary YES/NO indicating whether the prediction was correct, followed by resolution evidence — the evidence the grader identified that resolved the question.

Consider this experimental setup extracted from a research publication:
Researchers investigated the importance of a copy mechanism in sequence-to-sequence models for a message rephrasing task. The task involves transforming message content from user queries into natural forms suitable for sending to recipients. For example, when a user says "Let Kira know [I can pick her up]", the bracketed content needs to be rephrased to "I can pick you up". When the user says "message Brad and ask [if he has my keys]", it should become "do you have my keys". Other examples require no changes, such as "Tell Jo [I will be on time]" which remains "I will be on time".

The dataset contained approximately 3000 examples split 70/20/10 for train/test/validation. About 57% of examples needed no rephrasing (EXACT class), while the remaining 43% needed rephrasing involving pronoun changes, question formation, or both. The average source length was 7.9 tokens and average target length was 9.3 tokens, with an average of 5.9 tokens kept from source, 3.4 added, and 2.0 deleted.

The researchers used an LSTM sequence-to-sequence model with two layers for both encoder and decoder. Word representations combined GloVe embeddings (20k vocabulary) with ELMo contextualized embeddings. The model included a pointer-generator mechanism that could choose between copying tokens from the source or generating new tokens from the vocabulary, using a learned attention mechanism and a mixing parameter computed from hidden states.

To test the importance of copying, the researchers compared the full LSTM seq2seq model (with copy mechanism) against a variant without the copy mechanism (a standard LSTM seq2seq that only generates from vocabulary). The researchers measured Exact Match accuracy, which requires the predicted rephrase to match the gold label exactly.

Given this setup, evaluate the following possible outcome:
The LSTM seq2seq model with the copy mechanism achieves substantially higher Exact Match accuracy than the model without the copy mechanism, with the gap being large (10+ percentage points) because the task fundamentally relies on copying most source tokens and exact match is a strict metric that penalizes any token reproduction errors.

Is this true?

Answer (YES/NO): YES